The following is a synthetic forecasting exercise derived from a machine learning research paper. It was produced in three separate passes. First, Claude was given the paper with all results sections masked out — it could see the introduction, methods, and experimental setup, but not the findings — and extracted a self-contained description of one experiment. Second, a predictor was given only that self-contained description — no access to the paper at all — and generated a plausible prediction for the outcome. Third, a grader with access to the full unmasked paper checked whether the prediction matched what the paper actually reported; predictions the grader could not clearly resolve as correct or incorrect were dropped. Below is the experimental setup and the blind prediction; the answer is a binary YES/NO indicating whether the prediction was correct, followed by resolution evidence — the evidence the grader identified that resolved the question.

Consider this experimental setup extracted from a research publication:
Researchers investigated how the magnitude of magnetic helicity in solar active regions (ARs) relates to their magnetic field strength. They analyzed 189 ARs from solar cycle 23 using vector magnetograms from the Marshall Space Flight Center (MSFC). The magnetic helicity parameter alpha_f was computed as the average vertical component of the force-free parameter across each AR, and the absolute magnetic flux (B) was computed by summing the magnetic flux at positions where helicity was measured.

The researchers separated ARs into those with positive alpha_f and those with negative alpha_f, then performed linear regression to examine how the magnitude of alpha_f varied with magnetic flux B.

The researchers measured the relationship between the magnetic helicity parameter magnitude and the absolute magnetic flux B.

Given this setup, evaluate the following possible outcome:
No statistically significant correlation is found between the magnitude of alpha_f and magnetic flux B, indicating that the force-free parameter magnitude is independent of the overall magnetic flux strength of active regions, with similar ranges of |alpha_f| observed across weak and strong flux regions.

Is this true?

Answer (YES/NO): NO